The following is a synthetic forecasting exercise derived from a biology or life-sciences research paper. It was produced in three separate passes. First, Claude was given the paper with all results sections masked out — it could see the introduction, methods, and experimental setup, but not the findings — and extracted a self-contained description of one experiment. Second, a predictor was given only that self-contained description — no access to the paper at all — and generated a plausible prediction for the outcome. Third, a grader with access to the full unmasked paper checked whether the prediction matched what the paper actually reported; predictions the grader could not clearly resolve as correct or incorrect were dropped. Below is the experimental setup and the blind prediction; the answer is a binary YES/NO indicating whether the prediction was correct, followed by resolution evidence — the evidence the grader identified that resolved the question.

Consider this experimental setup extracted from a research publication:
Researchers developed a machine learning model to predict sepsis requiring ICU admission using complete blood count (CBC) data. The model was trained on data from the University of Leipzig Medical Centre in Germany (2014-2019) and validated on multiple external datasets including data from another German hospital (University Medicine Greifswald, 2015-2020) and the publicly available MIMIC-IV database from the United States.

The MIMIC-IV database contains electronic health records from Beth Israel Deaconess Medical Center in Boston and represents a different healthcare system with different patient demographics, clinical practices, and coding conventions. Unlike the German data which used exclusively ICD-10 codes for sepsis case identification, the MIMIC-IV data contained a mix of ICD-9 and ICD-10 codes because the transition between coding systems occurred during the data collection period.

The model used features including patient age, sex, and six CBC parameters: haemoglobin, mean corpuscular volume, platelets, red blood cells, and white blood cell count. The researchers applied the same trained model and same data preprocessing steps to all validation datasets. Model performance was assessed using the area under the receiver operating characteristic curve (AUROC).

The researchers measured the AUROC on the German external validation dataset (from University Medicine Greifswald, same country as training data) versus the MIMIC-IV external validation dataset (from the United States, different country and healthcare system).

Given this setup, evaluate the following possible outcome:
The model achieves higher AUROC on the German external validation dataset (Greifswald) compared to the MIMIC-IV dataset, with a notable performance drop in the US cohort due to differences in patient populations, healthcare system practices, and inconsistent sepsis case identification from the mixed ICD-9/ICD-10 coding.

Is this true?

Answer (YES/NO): NO